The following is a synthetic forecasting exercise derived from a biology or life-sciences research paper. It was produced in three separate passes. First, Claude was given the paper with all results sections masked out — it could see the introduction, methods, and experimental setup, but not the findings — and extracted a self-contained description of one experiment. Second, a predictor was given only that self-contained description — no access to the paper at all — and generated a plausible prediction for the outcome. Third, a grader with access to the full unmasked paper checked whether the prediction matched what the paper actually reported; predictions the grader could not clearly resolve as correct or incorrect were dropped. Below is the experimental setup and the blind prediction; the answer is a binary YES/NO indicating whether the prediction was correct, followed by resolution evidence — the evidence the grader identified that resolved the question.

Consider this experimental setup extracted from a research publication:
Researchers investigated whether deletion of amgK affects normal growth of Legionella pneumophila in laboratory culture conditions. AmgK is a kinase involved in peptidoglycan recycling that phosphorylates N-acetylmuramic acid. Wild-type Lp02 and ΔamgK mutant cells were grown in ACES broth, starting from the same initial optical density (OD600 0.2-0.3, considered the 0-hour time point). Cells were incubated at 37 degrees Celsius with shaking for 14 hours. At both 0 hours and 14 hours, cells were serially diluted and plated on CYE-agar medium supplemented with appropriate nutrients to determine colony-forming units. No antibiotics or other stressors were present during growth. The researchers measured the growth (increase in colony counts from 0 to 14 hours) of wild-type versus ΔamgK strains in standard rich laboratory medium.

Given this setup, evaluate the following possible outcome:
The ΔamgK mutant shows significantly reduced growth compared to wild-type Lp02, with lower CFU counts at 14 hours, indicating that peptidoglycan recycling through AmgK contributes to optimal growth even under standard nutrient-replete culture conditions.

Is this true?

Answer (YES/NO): NO